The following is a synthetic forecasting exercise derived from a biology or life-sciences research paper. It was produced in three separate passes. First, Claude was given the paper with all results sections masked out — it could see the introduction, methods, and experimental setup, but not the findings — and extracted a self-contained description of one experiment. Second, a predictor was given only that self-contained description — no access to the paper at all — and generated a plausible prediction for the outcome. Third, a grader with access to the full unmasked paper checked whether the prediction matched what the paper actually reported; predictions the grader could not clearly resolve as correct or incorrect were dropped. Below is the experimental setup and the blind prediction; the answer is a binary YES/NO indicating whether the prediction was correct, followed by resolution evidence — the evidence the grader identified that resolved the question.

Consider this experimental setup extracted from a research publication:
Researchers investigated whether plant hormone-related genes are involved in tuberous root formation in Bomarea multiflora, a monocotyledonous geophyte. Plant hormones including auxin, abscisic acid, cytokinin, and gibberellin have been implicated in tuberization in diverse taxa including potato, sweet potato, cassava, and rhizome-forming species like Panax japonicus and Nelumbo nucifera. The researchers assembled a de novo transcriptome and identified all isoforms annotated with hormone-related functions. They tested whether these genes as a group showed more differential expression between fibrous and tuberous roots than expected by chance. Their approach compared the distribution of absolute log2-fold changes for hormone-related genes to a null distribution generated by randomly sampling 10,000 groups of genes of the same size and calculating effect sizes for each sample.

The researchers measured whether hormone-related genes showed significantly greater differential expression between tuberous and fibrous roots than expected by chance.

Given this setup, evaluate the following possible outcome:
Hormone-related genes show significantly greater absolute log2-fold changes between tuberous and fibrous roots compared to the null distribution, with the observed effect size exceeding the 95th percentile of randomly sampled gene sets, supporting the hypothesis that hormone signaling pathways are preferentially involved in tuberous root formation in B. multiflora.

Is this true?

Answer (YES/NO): NO